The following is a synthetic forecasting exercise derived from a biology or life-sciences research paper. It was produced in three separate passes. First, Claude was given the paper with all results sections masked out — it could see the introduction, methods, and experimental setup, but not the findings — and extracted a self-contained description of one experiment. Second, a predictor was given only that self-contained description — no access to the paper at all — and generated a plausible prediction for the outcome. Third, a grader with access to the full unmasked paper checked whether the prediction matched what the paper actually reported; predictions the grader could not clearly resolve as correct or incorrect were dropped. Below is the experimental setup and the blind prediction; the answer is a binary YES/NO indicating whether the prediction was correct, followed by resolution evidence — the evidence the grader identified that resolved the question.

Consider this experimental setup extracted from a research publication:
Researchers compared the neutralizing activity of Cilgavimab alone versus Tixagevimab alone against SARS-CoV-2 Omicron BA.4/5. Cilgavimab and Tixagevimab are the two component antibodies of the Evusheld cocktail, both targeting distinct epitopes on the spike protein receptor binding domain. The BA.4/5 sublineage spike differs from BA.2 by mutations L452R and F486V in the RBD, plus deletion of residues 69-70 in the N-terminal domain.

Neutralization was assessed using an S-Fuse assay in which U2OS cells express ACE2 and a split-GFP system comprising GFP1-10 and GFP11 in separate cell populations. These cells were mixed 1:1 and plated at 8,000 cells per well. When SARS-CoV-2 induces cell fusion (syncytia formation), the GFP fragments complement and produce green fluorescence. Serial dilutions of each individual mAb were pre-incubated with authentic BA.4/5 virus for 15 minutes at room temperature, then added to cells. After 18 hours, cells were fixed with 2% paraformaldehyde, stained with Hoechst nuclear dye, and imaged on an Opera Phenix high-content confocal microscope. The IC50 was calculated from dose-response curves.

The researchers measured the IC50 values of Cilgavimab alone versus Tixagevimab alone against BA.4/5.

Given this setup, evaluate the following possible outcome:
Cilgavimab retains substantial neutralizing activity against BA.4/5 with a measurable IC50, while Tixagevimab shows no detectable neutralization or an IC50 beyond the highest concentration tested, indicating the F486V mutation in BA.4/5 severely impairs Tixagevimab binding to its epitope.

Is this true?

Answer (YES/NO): YES